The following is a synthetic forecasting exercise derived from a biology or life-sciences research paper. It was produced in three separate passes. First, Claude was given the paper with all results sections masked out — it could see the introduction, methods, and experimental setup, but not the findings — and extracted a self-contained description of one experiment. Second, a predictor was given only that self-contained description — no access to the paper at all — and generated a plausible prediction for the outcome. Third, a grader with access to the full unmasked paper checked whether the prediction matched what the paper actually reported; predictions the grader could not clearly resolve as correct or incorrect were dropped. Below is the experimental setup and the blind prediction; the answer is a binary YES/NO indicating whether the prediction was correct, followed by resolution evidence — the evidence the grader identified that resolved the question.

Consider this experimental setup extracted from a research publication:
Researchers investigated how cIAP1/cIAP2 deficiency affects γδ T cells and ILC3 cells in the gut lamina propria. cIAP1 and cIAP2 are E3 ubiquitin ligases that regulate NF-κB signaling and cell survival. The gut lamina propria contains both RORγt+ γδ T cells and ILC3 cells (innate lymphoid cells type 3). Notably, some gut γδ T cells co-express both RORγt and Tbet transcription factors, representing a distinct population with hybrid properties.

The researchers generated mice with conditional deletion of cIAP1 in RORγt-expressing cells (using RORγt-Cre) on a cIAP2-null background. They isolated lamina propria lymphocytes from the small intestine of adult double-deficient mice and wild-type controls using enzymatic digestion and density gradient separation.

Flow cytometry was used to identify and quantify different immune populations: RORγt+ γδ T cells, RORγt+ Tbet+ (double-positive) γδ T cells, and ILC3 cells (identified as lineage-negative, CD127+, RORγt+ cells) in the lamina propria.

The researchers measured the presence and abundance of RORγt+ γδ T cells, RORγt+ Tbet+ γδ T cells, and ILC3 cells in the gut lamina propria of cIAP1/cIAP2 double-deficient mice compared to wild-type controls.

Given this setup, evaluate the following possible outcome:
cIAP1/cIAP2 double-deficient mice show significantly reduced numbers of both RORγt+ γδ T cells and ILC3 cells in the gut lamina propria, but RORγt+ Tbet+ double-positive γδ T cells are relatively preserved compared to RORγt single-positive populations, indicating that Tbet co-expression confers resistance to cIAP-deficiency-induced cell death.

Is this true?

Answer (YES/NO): NO